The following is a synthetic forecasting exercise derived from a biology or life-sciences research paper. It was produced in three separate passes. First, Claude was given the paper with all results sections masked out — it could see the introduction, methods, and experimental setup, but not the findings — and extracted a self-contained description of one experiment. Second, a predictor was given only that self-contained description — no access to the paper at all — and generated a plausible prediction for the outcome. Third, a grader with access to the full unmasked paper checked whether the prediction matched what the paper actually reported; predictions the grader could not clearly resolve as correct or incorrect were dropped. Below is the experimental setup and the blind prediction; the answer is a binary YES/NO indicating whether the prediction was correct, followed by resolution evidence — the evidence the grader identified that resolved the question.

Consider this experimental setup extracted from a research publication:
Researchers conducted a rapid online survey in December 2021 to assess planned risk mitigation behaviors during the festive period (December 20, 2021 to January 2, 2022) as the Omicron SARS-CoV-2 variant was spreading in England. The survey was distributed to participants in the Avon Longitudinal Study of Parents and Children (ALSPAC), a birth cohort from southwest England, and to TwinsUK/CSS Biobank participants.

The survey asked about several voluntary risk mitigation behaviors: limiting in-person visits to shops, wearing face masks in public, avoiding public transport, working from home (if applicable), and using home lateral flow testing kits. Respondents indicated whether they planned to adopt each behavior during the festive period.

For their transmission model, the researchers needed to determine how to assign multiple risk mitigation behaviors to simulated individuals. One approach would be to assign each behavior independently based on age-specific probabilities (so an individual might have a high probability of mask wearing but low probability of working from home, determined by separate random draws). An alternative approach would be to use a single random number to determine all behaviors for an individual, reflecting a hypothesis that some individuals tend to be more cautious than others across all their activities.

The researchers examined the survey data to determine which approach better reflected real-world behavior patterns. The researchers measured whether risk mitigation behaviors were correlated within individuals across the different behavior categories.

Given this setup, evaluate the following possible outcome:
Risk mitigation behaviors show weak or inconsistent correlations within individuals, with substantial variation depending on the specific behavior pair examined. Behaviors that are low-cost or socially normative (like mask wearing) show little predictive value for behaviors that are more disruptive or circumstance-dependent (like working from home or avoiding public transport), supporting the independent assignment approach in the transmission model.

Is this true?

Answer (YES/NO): NO